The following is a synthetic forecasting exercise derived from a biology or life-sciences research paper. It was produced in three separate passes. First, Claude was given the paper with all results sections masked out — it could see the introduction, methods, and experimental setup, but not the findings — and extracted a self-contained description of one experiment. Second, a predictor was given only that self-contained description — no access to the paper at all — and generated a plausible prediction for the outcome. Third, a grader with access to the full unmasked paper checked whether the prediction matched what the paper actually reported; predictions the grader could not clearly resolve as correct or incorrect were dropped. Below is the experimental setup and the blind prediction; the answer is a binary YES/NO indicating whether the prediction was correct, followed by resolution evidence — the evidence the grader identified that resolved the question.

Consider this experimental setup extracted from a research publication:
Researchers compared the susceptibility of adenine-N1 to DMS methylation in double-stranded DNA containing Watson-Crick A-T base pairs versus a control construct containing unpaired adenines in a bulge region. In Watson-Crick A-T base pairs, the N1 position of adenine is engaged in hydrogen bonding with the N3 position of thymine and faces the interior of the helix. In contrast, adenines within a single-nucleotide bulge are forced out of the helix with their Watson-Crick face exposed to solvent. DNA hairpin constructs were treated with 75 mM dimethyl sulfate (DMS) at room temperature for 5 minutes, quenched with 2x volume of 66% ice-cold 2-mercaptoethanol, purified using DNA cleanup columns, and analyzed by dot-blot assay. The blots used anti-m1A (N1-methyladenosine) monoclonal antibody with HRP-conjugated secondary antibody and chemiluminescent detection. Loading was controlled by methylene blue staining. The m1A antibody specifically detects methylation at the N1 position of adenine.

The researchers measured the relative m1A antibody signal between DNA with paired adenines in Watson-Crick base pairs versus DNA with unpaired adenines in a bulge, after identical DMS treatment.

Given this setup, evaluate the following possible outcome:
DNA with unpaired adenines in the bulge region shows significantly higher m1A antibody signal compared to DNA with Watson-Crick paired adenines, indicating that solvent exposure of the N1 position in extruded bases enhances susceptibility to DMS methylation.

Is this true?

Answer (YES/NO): YES